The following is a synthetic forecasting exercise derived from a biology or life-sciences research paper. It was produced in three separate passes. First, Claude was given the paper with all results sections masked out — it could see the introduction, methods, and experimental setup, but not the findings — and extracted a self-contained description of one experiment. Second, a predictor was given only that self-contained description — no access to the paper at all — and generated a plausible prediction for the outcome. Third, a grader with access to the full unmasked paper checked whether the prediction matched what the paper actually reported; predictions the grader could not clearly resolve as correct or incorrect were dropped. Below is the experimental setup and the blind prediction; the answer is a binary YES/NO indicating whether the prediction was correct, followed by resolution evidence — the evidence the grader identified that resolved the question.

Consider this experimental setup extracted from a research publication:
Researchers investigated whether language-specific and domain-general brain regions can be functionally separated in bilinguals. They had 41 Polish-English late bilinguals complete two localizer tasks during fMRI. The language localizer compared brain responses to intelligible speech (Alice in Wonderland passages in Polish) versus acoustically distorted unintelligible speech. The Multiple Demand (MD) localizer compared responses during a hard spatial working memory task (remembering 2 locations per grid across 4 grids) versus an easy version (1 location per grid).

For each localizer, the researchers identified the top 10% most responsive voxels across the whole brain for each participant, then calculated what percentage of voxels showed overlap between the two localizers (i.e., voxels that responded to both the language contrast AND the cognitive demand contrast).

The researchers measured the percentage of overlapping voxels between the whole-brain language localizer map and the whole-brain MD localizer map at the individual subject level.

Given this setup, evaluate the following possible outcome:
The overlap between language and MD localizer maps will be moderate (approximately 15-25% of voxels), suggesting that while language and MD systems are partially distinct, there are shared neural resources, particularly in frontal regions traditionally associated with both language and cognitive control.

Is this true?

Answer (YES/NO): NO